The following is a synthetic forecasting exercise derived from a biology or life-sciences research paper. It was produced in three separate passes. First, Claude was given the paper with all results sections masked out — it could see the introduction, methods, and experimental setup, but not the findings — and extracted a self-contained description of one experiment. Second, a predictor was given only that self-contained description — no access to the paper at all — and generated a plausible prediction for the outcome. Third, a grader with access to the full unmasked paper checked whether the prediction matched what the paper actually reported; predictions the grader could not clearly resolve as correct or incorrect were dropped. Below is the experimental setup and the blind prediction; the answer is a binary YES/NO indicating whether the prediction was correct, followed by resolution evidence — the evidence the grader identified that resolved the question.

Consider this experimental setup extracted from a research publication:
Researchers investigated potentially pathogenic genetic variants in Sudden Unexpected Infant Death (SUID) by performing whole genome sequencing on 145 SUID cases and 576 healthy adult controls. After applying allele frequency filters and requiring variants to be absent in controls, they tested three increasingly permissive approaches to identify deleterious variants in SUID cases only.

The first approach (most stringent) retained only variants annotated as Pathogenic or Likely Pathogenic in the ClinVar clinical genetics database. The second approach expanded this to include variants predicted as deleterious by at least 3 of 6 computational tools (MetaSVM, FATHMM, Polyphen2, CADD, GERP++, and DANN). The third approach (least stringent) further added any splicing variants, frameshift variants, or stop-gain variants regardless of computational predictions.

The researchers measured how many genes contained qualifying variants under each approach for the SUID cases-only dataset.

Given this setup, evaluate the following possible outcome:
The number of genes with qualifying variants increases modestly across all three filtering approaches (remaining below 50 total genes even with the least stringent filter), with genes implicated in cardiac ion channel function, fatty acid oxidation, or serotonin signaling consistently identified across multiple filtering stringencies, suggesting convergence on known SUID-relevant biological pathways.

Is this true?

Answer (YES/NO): NO